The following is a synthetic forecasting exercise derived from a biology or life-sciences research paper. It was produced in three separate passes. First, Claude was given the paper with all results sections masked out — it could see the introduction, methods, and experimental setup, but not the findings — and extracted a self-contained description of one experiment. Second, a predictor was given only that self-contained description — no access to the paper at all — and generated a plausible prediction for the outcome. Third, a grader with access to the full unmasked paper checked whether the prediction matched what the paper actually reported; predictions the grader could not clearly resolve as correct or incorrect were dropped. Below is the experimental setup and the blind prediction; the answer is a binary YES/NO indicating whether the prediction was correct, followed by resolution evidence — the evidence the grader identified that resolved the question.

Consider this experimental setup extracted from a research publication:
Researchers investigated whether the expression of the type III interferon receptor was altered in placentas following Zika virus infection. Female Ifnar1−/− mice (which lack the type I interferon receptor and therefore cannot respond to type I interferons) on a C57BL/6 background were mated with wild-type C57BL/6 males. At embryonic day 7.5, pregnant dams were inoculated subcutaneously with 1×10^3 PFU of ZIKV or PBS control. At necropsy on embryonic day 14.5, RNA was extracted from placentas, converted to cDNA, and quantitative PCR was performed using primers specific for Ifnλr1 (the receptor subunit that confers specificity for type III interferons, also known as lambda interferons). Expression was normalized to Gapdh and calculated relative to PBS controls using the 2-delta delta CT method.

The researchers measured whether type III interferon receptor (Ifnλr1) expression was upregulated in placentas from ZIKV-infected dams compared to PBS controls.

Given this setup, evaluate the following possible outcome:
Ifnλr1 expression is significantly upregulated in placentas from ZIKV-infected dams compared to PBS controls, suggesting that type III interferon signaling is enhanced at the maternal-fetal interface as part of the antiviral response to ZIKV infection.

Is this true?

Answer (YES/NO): NO